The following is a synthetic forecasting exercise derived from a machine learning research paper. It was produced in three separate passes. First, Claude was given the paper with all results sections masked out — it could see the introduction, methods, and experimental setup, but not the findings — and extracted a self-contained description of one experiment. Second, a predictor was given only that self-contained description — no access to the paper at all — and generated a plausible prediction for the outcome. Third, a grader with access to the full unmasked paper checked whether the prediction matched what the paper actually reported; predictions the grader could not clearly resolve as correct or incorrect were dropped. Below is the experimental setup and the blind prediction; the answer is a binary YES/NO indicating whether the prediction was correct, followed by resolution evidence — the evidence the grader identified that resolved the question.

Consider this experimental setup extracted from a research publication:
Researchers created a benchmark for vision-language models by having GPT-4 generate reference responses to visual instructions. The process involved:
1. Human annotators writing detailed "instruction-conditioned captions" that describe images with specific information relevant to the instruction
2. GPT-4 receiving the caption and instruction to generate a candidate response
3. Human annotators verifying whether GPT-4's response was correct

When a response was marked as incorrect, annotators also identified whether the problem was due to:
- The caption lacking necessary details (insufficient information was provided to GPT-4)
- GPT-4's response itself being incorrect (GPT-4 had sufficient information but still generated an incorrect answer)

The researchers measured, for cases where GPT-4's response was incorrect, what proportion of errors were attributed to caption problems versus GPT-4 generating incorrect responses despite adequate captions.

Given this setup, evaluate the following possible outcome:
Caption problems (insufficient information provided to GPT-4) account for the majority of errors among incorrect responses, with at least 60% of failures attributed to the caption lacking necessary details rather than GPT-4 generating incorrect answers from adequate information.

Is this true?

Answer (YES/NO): NO